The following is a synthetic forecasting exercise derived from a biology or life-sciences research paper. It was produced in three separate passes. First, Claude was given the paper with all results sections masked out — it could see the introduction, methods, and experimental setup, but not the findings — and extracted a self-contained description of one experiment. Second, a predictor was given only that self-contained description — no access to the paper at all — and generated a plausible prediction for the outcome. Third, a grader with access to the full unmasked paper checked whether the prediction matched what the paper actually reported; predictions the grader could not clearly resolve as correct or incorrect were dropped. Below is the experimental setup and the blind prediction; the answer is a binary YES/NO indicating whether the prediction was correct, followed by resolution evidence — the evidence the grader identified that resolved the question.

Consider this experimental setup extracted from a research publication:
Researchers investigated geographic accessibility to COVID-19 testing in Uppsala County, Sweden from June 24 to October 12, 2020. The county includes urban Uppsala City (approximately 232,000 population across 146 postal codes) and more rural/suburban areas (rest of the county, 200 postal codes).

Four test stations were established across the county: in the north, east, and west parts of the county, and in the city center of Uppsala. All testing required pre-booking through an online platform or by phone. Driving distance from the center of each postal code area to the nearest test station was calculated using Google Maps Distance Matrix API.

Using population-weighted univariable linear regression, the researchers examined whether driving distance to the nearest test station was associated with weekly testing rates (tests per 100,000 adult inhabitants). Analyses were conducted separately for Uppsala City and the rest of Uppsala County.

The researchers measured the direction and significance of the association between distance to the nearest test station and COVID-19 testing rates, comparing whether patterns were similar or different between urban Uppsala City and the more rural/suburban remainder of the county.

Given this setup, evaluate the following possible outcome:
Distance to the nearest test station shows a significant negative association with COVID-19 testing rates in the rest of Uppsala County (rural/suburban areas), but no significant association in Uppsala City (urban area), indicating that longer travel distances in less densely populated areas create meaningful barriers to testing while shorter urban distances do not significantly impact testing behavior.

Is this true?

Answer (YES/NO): NO